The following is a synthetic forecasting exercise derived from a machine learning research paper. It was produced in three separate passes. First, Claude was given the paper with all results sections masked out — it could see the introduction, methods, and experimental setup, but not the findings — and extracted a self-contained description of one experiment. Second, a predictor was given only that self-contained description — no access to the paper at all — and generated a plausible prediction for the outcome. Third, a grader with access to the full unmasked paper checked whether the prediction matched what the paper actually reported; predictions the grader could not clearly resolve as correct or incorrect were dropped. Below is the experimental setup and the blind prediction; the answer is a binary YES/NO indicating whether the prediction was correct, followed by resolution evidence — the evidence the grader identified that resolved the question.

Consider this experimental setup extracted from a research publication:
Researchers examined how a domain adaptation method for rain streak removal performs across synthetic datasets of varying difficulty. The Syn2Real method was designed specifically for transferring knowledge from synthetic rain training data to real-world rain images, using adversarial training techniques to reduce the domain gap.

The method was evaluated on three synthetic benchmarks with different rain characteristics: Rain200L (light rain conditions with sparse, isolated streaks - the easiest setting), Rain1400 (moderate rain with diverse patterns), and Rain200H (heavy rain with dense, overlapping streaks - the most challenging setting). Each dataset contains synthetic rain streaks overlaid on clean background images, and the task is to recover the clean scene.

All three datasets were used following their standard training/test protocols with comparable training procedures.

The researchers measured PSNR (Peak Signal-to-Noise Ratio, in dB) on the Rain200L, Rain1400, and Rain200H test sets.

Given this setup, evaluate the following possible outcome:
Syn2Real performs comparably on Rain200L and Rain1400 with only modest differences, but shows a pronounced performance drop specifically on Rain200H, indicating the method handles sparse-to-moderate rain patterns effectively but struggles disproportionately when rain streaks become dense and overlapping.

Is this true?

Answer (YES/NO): YES